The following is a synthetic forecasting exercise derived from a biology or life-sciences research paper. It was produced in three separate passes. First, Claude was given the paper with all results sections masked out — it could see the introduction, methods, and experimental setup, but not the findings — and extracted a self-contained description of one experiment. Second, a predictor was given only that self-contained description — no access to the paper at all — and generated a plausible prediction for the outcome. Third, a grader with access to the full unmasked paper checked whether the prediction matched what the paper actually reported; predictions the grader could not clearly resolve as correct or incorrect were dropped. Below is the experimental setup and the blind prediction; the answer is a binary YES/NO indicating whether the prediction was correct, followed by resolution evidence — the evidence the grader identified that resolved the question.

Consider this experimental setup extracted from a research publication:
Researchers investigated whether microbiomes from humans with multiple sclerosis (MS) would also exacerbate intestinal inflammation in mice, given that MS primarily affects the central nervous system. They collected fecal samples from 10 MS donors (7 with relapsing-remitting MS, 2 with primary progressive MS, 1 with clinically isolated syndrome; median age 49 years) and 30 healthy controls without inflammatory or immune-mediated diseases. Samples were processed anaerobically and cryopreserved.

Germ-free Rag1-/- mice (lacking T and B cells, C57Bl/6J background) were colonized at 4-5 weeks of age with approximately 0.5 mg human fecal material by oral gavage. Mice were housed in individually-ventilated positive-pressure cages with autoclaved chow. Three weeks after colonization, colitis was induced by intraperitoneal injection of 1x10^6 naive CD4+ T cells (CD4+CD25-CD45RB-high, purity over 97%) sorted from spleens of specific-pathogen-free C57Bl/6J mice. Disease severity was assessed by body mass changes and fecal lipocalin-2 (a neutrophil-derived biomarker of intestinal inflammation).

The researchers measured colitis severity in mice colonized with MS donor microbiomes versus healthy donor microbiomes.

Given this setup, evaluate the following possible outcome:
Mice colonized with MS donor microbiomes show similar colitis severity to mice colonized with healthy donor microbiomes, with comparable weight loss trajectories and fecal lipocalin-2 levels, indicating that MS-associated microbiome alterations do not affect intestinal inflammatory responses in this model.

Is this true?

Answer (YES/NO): YES